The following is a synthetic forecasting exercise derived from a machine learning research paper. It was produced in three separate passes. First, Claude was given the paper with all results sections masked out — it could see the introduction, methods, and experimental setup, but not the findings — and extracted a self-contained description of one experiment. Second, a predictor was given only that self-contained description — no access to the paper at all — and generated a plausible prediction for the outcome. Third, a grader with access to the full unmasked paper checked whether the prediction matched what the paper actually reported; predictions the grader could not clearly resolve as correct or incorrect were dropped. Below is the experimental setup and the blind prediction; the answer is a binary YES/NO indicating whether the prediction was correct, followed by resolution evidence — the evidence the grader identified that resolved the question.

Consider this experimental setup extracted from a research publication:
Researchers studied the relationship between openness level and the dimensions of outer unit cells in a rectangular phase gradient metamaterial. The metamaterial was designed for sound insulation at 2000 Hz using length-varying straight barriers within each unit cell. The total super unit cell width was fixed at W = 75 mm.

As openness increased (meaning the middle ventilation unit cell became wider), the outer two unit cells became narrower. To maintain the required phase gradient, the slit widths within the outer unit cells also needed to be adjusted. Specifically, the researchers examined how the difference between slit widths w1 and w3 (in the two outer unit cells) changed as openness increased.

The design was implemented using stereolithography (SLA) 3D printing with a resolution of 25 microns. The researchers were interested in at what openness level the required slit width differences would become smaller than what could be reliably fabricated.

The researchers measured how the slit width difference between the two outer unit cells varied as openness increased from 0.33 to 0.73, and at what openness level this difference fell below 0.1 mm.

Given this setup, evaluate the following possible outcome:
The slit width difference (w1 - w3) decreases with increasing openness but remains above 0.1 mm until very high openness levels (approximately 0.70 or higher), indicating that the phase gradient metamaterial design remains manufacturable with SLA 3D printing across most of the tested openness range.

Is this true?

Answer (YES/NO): YES